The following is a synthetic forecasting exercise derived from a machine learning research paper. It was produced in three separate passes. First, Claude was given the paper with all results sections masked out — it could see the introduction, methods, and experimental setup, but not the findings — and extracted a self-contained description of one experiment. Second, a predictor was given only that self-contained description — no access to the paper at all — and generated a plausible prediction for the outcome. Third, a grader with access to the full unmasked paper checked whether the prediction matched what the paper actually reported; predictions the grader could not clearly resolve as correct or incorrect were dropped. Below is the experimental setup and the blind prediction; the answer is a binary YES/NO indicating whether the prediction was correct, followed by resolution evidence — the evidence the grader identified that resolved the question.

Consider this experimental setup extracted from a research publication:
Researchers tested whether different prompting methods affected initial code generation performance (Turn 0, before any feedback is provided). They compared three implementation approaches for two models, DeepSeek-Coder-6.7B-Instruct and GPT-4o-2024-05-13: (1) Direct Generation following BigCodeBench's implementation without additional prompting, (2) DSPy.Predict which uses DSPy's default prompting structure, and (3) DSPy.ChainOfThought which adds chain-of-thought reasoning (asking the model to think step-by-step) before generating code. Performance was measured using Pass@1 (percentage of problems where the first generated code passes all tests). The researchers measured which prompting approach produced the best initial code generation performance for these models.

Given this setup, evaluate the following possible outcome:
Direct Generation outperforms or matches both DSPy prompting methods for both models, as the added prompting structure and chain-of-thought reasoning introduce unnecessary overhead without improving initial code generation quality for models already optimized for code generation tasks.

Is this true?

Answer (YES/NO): YES